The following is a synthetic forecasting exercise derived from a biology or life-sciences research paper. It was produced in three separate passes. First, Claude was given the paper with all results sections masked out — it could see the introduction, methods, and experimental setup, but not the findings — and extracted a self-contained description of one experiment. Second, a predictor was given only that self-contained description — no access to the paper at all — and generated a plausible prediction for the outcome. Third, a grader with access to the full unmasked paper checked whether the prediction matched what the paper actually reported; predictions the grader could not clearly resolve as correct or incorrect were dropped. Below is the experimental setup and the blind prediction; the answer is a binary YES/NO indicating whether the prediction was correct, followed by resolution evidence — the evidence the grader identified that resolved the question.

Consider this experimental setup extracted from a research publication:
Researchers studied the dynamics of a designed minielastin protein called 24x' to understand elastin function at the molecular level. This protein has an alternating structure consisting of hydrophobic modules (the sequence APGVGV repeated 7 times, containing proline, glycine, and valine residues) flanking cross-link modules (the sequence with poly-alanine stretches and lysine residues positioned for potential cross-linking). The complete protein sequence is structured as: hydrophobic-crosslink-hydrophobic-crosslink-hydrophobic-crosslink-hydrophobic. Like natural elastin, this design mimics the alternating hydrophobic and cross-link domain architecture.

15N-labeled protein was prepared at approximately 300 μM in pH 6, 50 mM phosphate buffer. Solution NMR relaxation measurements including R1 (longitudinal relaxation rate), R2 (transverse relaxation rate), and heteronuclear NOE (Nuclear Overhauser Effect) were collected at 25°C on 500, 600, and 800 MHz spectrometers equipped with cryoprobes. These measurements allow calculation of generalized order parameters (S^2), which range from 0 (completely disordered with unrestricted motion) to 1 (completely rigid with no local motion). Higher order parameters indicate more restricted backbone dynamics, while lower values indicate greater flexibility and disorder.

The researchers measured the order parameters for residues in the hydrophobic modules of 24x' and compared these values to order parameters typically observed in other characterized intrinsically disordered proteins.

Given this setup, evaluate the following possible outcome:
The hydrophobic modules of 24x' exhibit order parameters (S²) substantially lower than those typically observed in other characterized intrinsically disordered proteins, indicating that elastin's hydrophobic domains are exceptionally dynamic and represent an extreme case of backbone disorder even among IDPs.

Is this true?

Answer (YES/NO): YES